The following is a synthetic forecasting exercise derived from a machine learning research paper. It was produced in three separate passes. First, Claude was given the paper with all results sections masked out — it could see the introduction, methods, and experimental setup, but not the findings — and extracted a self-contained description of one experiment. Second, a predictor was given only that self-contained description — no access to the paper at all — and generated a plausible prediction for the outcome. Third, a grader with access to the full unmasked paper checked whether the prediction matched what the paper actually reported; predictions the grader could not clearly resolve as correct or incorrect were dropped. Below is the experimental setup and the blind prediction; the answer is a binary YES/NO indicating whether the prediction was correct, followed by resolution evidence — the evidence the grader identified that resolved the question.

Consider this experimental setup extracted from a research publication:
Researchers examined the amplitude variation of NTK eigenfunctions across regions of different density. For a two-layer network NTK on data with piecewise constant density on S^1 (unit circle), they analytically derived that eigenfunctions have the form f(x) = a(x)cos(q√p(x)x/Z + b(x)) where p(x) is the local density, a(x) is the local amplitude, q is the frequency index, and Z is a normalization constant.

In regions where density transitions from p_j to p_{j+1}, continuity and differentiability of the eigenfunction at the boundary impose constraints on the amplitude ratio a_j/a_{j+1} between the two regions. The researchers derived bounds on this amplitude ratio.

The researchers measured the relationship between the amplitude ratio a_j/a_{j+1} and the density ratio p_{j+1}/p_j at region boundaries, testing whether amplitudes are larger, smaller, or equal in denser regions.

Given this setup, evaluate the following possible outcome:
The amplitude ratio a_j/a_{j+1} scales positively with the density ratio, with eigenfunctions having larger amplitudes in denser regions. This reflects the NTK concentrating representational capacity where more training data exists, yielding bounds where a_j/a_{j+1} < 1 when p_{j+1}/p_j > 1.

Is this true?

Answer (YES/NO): NO